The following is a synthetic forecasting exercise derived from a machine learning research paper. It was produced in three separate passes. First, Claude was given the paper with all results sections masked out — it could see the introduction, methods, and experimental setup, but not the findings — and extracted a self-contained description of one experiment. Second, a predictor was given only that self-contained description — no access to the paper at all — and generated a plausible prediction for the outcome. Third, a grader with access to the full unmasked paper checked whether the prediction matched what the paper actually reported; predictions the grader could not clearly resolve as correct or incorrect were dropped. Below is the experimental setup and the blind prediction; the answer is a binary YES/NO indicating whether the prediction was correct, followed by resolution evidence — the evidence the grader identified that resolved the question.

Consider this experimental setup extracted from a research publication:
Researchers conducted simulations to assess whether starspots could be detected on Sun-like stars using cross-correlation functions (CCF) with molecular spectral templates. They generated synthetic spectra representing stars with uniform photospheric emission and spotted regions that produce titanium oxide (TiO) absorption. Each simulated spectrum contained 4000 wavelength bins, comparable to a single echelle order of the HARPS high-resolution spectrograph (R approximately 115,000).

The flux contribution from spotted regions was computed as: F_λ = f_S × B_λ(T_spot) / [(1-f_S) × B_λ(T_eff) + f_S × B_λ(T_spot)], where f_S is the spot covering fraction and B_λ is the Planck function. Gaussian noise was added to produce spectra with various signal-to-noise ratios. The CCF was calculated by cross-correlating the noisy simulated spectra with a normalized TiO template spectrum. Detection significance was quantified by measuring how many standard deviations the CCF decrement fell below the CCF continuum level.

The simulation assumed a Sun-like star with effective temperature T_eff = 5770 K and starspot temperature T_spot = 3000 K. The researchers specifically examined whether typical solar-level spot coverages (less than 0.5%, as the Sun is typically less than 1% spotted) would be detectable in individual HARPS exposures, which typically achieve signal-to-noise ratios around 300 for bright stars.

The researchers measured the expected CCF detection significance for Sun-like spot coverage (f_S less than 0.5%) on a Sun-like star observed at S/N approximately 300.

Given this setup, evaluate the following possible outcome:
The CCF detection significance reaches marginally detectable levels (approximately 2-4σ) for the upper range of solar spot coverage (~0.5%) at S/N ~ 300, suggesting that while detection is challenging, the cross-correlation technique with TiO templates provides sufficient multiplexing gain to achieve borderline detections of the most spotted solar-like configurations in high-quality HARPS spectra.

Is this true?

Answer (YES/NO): NO